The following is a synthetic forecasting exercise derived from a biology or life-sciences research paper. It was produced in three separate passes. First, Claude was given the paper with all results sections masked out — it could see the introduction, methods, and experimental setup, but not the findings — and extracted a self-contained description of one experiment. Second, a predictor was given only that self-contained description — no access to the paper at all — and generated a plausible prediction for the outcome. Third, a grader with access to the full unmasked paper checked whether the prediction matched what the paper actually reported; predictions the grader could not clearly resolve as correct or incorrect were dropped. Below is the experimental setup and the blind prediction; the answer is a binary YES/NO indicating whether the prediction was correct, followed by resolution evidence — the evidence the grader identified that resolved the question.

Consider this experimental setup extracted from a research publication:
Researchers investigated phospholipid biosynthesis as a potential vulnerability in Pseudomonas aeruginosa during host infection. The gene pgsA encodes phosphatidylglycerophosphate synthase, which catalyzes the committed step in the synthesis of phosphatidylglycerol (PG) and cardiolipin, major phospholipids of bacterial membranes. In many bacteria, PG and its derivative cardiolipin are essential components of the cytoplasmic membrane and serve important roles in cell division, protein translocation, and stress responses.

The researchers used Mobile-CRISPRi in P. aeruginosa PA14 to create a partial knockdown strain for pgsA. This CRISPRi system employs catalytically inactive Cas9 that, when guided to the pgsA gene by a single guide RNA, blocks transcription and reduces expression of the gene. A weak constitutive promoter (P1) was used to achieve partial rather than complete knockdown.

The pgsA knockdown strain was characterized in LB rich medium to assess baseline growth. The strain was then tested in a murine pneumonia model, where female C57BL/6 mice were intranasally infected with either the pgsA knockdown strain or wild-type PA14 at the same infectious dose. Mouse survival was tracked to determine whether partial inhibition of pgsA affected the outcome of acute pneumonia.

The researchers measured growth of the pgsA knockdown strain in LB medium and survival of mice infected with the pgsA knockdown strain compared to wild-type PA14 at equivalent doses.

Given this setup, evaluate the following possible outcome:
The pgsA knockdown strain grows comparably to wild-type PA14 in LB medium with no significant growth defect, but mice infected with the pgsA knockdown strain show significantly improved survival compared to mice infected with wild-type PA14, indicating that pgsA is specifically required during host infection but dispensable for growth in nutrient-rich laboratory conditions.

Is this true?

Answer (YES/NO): YES